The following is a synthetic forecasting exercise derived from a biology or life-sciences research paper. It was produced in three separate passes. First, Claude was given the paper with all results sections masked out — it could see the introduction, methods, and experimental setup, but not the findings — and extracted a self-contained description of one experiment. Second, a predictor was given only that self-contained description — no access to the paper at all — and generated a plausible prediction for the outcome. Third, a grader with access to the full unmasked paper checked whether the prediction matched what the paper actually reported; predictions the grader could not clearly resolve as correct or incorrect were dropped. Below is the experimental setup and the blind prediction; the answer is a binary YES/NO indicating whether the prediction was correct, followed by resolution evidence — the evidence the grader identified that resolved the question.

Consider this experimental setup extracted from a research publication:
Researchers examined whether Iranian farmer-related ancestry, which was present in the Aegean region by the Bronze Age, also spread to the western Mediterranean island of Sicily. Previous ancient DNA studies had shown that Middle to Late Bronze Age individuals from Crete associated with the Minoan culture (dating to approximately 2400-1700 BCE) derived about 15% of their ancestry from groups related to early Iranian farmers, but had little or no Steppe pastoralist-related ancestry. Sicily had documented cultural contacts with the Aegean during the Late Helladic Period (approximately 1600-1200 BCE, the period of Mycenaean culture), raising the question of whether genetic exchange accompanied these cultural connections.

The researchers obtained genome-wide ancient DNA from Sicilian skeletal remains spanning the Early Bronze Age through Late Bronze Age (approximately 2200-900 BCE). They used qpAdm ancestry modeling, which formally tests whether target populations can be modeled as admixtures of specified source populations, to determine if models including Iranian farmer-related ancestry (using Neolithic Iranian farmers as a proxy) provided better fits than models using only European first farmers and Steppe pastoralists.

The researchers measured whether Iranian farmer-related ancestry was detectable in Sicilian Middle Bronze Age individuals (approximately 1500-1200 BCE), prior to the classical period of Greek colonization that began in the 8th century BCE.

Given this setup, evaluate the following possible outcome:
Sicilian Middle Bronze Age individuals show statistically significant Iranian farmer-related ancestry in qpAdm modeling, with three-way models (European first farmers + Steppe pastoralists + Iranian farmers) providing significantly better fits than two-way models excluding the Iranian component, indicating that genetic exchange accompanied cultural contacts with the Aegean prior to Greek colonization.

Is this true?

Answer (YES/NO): NO